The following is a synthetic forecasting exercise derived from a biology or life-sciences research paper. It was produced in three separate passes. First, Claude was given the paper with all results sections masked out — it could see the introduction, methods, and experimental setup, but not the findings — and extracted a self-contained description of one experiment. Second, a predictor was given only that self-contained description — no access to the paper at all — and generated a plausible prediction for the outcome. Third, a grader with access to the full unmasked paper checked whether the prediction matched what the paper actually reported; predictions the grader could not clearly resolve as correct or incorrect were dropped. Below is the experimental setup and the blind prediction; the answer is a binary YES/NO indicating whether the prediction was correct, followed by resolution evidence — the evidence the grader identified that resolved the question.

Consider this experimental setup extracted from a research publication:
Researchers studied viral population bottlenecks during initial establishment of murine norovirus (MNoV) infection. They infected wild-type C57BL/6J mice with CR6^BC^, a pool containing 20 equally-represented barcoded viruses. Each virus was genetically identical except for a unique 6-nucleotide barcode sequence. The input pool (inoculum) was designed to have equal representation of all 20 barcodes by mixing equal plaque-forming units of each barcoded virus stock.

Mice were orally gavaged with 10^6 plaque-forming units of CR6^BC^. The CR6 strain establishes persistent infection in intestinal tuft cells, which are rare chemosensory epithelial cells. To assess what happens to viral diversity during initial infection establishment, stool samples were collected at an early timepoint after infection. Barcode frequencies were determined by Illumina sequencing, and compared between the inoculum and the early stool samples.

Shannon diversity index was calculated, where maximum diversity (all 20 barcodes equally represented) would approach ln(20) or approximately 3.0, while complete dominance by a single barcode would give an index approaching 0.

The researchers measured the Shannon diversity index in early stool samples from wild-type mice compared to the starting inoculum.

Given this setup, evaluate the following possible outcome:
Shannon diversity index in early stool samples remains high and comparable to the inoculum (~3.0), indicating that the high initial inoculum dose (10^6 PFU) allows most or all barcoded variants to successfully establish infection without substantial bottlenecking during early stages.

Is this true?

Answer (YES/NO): NO